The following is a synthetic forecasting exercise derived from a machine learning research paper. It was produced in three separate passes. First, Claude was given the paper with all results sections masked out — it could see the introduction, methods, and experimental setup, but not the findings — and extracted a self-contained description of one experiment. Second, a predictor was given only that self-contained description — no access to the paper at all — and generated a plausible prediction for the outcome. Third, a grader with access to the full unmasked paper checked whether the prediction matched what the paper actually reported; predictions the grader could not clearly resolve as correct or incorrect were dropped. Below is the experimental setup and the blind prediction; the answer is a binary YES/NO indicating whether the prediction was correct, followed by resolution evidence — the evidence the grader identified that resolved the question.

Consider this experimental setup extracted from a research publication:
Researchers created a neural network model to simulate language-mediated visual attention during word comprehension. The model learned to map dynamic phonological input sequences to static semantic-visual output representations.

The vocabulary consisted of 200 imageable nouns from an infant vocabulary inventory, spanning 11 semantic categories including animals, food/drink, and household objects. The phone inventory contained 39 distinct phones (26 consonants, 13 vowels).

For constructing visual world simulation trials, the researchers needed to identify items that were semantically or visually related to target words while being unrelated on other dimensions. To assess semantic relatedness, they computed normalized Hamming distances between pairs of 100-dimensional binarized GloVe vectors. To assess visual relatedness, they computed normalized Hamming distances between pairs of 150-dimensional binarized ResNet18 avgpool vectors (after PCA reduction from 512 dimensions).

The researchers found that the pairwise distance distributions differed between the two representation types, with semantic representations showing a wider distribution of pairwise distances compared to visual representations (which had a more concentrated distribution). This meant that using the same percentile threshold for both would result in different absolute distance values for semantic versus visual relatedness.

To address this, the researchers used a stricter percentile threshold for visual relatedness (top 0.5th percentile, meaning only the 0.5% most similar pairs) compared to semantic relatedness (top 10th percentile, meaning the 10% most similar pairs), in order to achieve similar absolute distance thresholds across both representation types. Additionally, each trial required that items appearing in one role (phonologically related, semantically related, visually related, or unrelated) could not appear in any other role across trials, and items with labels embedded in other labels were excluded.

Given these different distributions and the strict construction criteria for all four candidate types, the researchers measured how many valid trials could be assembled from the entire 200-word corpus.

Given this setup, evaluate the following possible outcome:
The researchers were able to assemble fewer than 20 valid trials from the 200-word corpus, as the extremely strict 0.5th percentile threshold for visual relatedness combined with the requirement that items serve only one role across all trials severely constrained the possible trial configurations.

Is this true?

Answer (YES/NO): YES